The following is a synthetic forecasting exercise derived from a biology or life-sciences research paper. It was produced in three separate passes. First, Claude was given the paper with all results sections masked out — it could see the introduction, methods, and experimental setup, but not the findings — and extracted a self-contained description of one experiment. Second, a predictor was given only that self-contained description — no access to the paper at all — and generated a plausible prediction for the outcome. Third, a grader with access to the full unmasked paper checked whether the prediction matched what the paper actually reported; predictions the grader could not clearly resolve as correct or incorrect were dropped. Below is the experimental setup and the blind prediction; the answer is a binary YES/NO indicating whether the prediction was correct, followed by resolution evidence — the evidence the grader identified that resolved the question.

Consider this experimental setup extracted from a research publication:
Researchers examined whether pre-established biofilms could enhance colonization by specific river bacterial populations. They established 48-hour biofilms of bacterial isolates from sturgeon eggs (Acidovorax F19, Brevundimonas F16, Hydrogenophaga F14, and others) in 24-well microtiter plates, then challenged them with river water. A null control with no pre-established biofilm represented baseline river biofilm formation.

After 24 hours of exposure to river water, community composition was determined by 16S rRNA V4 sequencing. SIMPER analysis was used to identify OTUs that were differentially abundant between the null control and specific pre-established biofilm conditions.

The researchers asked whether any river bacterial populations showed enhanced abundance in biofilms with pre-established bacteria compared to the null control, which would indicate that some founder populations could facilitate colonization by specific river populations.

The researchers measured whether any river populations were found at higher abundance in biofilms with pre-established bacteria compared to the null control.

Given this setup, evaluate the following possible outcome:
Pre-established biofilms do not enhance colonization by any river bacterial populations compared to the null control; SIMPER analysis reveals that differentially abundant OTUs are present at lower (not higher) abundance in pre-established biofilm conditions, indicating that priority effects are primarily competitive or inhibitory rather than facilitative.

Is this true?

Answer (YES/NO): NO